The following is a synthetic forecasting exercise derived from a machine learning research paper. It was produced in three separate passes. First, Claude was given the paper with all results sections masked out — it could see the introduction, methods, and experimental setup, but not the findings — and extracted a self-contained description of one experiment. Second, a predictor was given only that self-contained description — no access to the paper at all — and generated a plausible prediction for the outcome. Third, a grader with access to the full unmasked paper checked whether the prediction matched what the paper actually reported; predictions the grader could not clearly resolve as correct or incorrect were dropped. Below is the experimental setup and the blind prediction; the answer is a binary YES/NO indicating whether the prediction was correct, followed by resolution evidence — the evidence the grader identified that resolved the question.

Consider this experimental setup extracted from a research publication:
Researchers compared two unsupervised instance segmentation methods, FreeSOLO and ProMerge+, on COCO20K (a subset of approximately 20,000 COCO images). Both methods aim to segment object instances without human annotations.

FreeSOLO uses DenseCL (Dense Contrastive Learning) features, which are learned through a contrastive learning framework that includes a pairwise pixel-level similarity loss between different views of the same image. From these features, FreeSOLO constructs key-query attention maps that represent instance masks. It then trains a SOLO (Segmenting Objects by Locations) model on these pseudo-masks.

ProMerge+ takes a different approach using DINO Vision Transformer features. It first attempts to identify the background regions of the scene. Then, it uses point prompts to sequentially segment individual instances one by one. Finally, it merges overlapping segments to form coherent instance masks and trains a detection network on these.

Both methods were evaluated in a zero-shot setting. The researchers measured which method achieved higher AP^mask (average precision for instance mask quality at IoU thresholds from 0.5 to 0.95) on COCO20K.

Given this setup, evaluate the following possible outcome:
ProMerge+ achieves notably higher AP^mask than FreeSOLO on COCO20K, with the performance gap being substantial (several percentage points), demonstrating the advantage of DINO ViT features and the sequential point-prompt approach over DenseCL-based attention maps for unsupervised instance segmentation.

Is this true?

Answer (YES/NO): YES